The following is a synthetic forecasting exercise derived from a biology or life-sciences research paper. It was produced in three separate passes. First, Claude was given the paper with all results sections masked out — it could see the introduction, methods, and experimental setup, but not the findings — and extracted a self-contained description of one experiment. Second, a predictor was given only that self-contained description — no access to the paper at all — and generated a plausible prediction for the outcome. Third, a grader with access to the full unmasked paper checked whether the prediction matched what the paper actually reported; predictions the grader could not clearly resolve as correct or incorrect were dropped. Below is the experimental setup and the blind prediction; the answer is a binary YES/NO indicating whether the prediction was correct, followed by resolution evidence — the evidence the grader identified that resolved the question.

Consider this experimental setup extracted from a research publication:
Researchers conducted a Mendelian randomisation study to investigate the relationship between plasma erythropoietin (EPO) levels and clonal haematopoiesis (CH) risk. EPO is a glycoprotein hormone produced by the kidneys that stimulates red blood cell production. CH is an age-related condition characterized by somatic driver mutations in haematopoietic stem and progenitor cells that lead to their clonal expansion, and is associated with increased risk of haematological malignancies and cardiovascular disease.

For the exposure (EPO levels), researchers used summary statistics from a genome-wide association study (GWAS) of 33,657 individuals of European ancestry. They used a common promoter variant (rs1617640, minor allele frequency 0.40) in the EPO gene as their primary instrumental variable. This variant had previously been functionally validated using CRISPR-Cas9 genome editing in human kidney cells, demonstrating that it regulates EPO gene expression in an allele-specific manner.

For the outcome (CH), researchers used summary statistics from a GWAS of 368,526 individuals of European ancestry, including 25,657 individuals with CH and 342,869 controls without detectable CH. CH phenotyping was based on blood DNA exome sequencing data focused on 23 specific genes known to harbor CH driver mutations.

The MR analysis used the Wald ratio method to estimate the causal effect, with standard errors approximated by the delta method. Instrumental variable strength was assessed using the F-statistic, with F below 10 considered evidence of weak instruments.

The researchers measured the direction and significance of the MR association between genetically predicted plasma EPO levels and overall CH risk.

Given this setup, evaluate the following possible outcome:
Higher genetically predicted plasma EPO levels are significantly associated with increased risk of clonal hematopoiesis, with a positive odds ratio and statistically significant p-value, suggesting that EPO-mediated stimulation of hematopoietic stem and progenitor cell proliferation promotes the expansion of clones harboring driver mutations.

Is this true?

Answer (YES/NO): NO